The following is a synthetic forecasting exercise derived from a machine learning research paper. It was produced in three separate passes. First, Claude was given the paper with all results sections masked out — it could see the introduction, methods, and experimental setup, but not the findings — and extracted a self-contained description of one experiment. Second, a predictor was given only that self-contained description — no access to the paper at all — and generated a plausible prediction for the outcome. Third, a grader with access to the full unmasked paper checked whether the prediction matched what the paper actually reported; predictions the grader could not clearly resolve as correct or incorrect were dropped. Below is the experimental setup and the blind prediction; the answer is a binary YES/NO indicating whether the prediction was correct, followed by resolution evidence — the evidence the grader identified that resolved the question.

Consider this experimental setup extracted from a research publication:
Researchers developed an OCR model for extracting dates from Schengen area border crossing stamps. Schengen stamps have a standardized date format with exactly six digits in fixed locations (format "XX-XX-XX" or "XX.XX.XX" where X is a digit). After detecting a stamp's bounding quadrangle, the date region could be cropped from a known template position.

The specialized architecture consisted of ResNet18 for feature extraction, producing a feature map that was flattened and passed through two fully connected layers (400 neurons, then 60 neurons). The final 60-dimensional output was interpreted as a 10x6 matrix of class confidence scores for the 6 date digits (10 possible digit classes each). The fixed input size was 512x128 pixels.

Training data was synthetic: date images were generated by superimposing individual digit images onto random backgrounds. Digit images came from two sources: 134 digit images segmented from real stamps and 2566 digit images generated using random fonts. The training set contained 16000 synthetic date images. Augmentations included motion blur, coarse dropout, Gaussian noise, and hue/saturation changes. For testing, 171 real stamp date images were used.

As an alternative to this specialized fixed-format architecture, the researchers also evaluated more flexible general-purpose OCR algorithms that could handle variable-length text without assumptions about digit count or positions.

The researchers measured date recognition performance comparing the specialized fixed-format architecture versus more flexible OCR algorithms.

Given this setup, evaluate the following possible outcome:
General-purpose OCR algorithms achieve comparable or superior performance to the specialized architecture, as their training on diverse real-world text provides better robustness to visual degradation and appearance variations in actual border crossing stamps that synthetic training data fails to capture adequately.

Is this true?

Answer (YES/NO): NO